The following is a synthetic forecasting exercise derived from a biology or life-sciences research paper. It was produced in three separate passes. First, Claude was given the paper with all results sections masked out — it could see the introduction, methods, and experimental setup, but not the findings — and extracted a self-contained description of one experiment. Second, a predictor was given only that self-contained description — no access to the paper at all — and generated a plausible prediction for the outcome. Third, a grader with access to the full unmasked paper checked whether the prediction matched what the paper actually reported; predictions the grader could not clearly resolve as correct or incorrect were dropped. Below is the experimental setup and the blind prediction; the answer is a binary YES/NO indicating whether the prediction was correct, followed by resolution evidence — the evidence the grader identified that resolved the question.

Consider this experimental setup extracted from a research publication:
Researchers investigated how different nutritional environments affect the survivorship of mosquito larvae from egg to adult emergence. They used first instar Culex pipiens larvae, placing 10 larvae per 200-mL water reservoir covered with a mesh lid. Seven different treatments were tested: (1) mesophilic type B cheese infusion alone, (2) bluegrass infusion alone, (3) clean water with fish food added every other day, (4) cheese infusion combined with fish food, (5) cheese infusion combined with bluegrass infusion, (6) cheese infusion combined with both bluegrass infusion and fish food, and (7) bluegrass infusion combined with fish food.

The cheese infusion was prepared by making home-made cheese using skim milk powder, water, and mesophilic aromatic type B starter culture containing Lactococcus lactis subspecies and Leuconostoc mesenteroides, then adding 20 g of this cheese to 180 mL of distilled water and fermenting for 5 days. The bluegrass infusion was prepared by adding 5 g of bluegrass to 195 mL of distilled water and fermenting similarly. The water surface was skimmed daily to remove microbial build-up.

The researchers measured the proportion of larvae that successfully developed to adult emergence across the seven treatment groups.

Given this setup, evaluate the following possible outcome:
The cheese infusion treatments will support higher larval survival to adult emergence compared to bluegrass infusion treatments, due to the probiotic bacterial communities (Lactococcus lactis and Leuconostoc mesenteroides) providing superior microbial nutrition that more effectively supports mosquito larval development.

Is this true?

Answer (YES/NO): NO